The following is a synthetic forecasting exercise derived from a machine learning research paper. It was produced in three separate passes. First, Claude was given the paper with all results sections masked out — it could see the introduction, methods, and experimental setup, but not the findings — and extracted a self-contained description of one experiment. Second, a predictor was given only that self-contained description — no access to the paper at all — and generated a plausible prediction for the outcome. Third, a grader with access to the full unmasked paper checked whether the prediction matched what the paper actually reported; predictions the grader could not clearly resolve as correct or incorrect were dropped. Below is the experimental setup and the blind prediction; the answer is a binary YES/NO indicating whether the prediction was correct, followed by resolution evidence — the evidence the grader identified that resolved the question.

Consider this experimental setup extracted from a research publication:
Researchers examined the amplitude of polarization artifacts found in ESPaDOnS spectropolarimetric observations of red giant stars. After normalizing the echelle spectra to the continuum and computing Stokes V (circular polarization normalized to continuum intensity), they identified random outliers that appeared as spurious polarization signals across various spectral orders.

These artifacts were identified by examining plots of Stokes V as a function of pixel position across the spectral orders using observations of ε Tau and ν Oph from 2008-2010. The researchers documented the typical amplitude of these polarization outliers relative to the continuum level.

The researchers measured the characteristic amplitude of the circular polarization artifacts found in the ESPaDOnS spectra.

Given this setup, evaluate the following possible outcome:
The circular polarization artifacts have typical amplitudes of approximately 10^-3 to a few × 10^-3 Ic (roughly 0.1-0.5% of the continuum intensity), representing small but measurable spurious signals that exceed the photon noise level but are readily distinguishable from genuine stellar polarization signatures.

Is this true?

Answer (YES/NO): NO